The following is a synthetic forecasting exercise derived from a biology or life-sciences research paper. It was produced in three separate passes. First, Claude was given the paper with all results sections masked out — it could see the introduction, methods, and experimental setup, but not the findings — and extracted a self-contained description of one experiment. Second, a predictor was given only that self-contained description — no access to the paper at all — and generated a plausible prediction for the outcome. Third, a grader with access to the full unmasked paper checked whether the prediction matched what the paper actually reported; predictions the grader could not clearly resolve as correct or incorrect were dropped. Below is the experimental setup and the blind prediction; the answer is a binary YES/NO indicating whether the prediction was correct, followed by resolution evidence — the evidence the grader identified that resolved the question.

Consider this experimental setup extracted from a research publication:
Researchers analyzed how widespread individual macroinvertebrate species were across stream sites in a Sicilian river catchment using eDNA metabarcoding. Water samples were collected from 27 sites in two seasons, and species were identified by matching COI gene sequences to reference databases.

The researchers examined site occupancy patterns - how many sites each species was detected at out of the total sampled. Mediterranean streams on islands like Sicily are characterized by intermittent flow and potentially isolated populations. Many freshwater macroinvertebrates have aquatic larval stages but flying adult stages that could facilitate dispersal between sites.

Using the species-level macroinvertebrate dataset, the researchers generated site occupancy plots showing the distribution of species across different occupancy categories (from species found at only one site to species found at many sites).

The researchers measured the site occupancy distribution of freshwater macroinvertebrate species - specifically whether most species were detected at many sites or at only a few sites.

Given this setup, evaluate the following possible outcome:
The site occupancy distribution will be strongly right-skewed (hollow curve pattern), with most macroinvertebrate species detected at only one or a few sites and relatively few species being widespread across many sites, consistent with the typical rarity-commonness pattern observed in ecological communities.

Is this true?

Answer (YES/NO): YES